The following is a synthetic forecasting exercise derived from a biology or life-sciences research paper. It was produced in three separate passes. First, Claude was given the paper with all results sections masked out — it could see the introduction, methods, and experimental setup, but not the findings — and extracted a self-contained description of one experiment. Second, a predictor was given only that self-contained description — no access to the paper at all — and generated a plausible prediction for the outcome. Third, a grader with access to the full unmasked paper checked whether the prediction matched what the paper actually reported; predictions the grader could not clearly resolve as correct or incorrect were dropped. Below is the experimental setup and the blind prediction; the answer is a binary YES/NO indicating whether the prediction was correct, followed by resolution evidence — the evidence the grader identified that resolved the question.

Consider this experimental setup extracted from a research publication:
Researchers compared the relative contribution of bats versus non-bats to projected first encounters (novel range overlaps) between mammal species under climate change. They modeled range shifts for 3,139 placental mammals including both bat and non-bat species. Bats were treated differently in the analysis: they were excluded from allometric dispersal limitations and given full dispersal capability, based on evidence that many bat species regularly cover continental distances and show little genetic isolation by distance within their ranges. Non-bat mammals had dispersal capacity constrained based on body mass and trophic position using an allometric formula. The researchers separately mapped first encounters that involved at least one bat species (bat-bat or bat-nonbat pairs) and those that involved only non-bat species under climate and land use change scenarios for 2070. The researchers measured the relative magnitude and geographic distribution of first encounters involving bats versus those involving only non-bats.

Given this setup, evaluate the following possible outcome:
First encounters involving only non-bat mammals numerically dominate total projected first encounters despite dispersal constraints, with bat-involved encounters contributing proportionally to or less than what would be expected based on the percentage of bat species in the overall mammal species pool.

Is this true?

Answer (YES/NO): NO